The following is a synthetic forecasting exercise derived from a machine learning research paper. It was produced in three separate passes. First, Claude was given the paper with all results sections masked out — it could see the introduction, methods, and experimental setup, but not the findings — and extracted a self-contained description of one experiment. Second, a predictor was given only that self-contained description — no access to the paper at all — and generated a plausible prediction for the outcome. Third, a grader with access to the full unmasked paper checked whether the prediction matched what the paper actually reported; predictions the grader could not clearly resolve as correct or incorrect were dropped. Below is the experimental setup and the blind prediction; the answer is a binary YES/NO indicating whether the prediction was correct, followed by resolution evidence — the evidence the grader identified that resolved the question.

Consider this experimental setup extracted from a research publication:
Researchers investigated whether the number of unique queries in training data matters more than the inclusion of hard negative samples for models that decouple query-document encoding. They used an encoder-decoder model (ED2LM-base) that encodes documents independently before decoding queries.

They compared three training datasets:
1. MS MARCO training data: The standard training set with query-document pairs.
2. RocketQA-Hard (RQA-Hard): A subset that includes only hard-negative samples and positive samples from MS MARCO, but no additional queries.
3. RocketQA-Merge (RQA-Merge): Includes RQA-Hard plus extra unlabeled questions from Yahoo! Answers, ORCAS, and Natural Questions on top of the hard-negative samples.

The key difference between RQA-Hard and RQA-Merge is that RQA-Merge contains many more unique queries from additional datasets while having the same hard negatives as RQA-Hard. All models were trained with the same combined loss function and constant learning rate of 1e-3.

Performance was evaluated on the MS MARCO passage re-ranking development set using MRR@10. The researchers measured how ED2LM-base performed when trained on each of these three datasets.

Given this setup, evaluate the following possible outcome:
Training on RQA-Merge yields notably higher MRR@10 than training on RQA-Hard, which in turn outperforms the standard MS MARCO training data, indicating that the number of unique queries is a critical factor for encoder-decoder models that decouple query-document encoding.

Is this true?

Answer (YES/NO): NO